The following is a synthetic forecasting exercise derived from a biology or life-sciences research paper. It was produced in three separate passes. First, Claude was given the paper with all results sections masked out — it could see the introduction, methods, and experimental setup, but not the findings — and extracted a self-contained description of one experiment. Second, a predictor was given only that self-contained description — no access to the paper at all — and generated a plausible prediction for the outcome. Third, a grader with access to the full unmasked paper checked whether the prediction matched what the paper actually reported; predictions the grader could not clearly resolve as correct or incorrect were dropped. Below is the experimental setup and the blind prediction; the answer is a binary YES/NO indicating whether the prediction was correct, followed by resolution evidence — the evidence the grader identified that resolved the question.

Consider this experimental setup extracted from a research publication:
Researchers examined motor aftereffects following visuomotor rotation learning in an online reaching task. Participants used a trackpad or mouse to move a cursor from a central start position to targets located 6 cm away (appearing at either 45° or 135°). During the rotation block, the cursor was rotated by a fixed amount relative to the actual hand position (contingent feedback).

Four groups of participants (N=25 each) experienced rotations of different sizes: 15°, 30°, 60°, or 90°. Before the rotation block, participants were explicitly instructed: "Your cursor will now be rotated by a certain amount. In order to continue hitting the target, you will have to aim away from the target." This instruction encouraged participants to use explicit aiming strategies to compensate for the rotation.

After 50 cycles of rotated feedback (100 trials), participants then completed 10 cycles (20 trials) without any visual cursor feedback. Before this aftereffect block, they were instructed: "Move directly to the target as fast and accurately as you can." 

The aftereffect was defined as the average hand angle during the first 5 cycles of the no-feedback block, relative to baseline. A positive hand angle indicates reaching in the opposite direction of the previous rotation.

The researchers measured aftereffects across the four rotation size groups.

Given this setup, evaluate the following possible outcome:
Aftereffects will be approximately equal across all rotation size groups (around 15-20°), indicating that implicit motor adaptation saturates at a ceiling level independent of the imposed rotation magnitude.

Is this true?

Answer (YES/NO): YES